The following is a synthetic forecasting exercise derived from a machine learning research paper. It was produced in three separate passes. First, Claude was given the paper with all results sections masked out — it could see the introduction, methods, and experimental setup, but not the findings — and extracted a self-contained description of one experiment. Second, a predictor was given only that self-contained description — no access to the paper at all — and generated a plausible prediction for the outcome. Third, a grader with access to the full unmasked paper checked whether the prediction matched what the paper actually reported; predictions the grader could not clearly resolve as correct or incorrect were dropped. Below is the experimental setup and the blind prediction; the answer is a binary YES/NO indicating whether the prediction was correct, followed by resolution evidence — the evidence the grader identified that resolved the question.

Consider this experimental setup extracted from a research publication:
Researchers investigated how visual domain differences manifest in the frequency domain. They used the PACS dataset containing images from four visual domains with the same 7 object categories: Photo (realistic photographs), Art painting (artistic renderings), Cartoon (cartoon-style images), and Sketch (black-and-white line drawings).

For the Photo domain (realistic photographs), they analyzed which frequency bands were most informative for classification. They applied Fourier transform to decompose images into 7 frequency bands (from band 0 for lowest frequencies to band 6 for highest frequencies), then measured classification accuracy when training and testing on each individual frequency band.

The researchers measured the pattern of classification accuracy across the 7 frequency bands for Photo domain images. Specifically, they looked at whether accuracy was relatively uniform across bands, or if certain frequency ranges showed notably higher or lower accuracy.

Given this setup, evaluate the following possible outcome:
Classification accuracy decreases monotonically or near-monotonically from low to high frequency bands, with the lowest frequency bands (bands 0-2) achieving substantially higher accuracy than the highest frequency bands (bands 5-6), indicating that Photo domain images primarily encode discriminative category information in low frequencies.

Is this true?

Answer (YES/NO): NO